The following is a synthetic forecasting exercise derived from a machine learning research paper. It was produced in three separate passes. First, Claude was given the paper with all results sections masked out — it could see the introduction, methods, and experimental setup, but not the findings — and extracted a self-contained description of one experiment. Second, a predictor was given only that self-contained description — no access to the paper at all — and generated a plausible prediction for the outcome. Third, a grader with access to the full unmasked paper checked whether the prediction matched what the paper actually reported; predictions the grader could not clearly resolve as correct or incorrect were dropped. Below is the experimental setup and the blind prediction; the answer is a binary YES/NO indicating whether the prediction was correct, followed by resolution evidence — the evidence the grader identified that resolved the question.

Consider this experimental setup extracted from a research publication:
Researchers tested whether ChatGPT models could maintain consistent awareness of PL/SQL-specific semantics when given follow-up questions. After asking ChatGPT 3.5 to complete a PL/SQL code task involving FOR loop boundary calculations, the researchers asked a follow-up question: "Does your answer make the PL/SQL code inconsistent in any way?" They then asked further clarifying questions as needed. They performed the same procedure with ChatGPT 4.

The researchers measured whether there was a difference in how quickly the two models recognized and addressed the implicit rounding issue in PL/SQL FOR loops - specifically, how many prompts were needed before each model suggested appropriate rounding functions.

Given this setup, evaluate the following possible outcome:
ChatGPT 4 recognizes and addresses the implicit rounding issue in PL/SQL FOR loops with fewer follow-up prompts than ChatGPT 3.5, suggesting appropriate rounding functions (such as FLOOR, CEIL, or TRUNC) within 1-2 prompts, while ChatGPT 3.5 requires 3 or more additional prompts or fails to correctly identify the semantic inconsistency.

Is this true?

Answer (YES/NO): NO